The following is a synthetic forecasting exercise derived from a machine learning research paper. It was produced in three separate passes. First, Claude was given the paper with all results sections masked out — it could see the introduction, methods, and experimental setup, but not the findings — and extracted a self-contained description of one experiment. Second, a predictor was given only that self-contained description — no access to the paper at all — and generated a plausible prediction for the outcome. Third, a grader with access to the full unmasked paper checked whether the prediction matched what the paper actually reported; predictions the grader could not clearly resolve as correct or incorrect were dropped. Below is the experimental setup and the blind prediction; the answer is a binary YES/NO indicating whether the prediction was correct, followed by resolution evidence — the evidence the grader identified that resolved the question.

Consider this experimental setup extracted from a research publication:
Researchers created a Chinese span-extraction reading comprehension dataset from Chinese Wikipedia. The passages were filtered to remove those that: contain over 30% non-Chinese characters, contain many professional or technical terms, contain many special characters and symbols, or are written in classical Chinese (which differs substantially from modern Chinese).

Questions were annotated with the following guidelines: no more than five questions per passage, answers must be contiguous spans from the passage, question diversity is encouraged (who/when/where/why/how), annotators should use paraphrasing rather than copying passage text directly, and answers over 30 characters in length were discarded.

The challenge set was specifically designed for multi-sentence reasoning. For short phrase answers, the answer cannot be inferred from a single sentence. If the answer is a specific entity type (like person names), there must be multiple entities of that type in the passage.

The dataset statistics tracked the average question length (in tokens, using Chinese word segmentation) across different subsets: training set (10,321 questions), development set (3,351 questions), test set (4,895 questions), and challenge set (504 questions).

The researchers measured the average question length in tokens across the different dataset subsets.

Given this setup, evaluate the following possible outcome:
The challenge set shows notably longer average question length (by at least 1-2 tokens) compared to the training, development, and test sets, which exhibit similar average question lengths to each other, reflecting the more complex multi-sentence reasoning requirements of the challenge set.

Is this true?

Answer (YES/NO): YES